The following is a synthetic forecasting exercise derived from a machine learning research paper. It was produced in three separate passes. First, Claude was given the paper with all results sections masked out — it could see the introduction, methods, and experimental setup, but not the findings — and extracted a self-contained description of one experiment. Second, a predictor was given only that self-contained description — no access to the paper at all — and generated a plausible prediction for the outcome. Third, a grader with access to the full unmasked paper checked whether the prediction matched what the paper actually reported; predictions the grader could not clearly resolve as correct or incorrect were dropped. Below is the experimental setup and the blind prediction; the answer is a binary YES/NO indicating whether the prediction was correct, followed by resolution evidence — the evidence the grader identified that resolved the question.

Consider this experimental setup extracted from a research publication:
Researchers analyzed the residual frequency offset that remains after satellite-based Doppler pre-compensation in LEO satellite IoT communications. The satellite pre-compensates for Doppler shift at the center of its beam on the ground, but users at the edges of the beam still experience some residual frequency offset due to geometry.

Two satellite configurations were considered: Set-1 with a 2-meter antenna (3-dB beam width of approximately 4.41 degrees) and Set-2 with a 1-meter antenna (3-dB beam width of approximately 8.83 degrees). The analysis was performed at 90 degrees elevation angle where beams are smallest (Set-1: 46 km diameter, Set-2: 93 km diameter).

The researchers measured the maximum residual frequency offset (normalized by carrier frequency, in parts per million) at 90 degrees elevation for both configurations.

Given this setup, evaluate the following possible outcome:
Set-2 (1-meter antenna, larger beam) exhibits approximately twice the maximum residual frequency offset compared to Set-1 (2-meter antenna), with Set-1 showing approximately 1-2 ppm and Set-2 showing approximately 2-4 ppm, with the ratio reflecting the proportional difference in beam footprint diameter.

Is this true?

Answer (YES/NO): YES